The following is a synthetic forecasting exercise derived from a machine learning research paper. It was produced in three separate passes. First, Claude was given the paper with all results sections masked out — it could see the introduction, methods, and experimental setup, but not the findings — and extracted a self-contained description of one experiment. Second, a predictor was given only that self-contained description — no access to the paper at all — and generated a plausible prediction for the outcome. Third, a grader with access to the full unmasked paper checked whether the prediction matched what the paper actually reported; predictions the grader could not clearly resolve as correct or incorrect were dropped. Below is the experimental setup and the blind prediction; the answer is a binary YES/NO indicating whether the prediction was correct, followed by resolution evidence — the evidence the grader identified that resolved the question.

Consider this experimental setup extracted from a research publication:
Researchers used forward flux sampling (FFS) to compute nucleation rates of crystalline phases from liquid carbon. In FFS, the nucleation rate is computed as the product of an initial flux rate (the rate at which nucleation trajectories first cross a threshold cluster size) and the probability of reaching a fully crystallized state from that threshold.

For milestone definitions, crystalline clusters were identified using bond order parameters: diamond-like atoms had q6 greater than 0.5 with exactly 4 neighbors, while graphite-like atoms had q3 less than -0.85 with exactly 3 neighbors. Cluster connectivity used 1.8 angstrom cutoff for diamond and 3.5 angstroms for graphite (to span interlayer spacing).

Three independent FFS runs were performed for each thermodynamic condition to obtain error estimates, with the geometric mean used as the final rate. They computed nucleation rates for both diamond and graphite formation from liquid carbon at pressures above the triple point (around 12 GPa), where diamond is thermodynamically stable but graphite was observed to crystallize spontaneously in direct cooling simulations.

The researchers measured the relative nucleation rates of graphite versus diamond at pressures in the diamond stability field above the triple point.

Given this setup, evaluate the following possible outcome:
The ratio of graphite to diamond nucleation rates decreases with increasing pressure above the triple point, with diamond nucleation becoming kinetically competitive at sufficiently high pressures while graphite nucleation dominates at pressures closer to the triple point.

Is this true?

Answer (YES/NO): YES